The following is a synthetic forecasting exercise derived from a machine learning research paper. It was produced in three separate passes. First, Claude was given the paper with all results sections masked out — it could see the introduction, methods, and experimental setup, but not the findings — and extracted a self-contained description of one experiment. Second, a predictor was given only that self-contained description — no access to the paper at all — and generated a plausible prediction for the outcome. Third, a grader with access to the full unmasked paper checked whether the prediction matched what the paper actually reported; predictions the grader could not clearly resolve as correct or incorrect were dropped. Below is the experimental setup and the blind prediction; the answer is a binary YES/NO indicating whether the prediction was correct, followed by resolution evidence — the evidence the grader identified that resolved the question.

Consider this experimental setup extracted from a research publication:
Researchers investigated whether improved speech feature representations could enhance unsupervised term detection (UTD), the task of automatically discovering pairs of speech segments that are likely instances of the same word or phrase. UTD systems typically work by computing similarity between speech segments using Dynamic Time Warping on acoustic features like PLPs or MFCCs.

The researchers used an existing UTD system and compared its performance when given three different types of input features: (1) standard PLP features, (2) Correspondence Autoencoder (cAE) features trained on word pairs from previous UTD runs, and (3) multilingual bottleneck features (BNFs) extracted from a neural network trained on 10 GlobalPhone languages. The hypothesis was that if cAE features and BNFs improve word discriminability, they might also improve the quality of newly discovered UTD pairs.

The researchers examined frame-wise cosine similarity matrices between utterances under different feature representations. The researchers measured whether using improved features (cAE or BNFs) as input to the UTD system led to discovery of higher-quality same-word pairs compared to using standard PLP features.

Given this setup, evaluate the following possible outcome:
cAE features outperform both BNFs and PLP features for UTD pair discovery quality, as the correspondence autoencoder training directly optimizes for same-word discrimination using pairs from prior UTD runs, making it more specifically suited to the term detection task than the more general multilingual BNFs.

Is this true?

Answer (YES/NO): NO